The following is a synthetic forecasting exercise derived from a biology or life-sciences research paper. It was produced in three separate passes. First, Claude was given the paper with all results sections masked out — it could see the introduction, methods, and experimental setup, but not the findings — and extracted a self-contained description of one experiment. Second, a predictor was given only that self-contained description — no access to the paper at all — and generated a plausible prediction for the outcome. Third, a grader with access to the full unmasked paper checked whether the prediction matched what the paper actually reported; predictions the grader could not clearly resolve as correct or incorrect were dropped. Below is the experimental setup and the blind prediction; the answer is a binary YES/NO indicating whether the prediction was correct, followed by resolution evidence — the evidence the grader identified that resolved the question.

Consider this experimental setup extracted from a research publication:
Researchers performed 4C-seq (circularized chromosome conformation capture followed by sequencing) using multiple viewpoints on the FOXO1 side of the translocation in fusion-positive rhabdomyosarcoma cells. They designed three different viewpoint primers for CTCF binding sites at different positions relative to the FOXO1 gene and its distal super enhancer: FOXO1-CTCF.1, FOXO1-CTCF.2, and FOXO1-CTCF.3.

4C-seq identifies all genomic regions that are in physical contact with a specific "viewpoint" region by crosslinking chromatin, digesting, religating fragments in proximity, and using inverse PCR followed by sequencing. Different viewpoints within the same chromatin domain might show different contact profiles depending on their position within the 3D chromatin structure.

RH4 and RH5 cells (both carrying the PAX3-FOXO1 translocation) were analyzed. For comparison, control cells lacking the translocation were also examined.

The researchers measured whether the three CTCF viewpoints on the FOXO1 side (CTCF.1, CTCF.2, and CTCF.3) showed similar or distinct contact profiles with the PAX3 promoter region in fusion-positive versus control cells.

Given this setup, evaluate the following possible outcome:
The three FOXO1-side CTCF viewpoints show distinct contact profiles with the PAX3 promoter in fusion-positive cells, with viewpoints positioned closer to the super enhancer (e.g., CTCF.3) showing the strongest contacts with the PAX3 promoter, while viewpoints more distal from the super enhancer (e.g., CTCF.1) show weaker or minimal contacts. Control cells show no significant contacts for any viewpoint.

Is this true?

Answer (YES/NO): NO